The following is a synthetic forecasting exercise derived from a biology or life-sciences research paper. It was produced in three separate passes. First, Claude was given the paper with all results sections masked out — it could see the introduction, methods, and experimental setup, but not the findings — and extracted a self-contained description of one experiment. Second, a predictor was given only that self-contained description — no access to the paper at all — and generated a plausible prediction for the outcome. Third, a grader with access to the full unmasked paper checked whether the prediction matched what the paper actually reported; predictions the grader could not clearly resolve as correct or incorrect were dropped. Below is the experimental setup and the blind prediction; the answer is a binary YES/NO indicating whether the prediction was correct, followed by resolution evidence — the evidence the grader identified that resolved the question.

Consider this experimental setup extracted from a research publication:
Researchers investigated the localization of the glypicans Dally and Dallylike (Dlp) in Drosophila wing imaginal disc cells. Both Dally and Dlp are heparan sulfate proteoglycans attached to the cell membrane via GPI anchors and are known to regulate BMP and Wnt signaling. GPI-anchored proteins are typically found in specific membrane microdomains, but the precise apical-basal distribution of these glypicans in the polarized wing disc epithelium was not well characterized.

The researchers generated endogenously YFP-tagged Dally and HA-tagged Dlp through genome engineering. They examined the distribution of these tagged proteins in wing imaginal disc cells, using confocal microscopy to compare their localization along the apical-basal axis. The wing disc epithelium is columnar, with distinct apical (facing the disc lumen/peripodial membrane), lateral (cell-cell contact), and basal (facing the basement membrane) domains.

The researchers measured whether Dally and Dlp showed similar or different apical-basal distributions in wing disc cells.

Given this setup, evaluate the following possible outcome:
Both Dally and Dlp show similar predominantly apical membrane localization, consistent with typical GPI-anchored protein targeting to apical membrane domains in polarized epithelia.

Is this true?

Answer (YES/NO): NO